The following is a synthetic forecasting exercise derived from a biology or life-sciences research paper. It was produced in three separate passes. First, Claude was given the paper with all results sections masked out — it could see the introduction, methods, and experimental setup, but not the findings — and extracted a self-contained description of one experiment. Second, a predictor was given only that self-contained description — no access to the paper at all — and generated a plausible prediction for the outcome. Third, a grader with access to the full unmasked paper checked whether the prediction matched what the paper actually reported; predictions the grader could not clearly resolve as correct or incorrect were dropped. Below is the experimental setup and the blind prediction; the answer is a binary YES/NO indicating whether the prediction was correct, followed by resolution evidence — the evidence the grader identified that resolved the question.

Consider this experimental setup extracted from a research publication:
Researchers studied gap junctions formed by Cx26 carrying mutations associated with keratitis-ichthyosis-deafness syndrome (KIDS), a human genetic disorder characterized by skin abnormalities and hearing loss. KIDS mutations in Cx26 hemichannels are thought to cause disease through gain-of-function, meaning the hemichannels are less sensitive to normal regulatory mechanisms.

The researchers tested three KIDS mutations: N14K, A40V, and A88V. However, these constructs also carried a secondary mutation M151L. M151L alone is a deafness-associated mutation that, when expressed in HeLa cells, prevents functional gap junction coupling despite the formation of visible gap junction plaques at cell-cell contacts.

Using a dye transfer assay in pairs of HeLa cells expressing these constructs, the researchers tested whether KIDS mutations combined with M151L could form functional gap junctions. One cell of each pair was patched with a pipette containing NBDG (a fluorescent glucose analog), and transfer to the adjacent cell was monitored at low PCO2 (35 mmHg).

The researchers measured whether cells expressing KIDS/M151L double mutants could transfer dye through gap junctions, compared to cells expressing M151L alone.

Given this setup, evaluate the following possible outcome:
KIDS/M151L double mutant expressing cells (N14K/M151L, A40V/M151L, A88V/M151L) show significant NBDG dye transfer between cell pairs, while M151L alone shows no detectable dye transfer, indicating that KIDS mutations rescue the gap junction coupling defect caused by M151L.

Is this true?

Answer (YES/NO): YES